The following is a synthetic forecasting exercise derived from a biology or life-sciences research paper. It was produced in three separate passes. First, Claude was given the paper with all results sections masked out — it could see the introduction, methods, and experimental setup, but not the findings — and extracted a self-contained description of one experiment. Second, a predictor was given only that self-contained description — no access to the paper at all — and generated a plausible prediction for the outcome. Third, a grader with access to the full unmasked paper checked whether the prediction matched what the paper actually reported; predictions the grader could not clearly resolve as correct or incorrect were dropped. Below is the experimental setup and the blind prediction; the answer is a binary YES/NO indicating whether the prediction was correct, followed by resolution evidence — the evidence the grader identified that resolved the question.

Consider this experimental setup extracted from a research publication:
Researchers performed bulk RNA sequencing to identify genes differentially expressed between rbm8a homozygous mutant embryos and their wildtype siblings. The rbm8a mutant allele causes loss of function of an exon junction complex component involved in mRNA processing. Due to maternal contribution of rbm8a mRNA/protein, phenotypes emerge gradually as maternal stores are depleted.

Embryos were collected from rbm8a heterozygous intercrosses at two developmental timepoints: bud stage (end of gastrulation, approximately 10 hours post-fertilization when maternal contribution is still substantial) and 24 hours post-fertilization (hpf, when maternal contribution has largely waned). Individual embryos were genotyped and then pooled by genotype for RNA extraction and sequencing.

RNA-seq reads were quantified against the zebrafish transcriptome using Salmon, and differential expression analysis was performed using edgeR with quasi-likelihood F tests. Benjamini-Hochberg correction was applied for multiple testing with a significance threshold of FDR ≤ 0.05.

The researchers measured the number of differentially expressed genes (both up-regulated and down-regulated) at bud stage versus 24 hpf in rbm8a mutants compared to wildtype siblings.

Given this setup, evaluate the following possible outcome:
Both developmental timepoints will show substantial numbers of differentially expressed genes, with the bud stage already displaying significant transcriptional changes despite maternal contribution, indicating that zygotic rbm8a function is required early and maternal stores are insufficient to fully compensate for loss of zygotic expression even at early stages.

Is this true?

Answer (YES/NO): YES